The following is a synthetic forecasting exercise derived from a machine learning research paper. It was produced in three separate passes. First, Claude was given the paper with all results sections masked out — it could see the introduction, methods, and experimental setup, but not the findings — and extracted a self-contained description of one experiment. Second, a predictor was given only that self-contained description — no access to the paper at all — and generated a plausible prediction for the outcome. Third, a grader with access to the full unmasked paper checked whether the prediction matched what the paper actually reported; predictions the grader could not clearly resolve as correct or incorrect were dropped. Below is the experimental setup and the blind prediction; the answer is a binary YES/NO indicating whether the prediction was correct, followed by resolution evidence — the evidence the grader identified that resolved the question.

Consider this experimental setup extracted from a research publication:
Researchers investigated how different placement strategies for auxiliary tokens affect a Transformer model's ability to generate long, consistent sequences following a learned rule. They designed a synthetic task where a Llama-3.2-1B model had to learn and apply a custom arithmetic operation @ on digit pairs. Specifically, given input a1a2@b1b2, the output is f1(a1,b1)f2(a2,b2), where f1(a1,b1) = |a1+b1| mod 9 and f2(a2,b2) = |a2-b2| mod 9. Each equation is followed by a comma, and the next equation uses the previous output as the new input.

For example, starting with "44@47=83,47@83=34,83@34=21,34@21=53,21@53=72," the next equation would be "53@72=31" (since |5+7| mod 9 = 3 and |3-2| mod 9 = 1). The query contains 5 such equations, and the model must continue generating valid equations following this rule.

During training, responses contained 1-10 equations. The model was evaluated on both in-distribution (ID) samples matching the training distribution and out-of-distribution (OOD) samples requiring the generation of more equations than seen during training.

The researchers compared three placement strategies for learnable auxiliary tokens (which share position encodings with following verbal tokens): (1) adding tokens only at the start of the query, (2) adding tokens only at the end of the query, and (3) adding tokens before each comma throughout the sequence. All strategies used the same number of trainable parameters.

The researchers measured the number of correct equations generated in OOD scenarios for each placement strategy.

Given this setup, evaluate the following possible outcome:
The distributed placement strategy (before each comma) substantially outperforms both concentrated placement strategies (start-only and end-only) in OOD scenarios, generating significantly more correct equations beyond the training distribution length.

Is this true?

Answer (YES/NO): YES